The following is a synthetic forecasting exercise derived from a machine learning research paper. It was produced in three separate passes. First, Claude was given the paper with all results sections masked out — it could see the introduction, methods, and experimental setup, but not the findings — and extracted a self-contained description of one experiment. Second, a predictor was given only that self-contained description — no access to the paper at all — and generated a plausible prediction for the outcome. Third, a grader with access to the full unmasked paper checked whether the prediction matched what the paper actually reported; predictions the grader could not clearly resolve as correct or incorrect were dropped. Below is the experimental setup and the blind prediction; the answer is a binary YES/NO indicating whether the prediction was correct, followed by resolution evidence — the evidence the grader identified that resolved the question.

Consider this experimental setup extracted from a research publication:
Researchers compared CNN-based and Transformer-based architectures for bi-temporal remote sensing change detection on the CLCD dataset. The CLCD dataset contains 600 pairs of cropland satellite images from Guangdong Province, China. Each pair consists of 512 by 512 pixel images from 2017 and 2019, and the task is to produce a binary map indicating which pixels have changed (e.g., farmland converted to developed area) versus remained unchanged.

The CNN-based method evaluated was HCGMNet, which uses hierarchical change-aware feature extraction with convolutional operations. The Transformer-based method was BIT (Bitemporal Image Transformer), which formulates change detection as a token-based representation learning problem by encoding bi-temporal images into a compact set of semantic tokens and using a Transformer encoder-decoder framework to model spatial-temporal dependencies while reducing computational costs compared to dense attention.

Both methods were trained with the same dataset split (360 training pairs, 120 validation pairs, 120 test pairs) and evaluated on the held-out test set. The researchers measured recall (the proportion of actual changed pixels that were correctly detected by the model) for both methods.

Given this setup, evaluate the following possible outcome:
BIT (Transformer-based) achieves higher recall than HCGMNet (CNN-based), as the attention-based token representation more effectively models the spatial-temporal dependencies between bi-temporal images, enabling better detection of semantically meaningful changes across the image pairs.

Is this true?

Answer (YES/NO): NO